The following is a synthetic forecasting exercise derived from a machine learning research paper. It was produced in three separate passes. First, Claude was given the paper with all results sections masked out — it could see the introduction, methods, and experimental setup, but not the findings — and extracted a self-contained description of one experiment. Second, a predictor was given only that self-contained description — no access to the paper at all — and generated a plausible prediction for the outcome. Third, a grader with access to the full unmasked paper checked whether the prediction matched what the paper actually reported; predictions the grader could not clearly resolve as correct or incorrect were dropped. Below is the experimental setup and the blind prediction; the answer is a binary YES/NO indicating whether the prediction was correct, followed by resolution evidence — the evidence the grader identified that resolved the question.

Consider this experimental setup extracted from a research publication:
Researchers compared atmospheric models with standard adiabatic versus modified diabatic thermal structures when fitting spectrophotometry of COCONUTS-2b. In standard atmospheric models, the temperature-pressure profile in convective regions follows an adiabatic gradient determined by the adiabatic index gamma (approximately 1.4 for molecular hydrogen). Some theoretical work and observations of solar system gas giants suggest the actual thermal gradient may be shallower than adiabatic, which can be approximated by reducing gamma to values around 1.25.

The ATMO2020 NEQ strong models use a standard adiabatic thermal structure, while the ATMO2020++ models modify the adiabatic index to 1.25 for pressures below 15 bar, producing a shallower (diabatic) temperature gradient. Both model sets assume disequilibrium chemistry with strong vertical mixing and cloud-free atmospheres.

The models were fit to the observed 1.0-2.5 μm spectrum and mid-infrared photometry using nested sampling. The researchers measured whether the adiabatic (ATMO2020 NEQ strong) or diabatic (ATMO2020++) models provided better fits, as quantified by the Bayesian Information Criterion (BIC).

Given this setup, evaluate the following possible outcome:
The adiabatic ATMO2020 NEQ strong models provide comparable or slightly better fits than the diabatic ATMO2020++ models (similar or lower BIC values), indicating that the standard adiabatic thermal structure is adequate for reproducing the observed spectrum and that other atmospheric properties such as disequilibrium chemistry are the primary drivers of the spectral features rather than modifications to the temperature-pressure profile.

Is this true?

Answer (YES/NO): NO